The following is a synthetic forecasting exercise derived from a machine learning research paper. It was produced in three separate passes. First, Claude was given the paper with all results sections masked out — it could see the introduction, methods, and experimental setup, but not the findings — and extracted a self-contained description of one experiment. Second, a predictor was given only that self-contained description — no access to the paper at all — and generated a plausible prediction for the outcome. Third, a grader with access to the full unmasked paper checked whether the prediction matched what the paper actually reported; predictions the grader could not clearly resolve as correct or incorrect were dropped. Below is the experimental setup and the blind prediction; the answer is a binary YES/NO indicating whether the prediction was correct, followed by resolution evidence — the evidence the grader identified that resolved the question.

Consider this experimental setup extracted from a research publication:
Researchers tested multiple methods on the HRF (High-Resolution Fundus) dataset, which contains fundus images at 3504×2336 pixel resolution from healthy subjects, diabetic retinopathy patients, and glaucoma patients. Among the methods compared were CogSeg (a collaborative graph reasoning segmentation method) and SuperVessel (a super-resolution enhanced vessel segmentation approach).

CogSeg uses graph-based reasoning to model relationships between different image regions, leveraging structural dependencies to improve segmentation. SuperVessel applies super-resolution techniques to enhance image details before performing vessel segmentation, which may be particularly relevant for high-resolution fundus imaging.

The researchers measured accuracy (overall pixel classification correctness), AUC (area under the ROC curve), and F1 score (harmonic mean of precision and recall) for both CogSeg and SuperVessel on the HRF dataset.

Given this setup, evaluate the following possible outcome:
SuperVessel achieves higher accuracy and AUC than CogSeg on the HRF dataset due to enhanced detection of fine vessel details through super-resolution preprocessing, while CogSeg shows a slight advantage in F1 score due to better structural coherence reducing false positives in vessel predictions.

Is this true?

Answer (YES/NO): NO